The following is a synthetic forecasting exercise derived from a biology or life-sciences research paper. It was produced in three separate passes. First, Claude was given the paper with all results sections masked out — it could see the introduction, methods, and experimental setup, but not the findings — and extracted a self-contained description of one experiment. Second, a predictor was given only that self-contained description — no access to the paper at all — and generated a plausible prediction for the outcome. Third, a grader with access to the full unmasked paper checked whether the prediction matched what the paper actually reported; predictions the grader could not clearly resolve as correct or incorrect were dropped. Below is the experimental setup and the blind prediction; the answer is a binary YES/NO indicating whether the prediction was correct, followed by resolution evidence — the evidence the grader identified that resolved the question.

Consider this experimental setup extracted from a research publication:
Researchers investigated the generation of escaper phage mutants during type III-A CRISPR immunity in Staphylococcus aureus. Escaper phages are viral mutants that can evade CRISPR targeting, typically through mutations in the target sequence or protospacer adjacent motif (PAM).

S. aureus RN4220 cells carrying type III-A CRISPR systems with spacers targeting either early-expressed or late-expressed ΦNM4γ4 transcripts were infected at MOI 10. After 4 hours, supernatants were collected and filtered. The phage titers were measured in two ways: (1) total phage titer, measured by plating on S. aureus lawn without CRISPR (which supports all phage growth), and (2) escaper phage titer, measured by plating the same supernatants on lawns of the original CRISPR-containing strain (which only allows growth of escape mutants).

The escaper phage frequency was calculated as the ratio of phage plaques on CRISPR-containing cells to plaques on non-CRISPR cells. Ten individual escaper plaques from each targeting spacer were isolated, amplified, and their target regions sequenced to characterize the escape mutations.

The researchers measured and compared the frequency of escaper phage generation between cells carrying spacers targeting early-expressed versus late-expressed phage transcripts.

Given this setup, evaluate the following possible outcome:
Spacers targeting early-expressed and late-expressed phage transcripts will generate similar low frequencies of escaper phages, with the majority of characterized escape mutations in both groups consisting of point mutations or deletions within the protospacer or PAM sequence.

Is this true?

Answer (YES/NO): NO